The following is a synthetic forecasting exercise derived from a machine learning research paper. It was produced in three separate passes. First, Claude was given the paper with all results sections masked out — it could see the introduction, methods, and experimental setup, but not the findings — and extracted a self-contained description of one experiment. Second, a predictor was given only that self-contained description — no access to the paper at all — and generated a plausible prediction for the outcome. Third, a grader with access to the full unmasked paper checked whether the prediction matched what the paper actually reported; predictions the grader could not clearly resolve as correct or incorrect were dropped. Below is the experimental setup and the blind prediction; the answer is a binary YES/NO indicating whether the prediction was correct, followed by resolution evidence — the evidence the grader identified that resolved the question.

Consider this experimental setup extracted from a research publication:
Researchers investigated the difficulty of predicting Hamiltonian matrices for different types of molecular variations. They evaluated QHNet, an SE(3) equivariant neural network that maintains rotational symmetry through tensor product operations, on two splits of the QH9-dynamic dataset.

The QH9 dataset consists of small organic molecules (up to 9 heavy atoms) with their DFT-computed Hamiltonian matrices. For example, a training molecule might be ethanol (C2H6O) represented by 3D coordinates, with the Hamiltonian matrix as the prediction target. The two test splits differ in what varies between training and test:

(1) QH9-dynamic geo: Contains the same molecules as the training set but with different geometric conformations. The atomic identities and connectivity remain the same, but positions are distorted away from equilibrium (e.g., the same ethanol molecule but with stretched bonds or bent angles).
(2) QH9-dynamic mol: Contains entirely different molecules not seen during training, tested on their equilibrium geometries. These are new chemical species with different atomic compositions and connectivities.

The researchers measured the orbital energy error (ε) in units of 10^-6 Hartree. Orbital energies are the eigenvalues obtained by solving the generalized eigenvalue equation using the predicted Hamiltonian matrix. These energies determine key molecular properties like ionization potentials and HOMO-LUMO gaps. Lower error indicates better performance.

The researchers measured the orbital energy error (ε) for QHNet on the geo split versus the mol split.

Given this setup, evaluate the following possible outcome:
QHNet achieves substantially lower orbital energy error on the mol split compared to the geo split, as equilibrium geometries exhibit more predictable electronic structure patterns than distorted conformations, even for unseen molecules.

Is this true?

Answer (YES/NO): NO